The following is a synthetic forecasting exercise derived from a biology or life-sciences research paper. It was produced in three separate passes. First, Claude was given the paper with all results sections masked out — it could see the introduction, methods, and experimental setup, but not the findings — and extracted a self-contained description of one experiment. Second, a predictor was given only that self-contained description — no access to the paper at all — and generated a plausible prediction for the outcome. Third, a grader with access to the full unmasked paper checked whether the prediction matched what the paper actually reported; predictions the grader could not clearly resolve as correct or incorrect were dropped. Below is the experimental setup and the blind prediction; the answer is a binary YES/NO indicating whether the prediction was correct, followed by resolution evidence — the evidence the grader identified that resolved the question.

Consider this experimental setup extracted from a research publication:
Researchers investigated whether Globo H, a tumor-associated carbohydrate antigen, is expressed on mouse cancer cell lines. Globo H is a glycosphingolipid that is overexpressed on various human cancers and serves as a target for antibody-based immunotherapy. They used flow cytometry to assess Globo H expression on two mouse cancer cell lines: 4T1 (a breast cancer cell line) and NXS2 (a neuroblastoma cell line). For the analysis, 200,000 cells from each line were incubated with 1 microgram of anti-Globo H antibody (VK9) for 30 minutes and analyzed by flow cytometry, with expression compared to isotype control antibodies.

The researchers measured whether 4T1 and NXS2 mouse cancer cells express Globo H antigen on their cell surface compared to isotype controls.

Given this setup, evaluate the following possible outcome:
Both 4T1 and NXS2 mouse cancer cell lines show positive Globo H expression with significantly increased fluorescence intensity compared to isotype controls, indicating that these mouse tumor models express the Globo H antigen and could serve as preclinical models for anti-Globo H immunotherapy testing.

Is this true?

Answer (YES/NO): NO